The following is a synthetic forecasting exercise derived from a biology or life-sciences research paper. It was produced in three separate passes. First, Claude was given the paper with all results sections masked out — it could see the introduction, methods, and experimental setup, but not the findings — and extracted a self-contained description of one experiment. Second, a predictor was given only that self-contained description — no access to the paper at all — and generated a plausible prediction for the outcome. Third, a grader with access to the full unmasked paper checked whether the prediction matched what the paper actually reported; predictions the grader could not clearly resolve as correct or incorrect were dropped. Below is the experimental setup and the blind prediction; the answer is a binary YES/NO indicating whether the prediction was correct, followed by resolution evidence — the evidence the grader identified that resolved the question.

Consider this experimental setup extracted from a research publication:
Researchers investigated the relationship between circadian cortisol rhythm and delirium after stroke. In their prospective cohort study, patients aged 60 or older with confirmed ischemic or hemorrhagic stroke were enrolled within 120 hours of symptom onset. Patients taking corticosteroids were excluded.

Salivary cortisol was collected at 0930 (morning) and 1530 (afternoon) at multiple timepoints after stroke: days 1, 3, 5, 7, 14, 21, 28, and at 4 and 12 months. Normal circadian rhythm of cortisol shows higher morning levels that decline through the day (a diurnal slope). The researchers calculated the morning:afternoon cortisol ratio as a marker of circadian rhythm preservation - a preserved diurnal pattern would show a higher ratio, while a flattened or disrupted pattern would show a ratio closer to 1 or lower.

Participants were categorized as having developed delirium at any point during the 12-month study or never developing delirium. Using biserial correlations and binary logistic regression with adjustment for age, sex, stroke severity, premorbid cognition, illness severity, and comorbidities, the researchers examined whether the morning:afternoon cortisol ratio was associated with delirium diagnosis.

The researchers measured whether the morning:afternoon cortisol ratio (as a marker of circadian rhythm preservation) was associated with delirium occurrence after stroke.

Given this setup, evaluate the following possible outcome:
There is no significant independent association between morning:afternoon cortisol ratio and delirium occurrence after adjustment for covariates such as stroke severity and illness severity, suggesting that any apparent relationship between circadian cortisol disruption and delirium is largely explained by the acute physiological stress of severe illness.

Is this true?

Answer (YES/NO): YES